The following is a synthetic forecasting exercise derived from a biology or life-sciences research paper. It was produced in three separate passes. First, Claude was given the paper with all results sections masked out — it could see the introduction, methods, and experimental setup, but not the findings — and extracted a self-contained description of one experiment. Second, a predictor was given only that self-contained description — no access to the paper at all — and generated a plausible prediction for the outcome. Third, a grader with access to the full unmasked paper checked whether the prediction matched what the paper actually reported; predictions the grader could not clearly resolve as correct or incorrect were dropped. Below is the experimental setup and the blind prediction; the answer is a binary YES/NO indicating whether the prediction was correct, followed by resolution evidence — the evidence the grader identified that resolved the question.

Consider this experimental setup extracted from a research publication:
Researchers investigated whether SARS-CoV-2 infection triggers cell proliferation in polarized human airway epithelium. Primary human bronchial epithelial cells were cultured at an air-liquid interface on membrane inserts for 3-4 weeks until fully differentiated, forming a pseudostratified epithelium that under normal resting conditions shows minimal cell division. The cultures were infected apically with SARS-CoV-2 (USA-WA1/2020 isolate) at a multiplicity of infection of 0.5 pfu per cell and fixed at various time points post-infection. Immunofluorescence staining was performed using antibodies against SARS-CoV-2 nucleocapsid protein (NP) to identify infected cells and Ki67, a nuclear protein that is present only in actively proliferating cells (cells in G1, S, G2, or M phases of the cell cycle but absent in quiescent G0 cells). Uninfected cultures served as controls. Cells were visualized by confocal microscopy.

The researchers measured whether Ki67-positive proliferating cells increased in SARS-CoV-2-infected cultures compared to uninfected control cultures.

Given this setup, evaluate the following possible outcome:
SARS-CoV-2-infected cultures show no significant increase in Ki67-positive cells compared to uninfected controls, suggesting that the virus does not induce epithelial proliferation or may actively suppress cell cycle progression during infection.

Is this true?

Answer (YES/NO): NO